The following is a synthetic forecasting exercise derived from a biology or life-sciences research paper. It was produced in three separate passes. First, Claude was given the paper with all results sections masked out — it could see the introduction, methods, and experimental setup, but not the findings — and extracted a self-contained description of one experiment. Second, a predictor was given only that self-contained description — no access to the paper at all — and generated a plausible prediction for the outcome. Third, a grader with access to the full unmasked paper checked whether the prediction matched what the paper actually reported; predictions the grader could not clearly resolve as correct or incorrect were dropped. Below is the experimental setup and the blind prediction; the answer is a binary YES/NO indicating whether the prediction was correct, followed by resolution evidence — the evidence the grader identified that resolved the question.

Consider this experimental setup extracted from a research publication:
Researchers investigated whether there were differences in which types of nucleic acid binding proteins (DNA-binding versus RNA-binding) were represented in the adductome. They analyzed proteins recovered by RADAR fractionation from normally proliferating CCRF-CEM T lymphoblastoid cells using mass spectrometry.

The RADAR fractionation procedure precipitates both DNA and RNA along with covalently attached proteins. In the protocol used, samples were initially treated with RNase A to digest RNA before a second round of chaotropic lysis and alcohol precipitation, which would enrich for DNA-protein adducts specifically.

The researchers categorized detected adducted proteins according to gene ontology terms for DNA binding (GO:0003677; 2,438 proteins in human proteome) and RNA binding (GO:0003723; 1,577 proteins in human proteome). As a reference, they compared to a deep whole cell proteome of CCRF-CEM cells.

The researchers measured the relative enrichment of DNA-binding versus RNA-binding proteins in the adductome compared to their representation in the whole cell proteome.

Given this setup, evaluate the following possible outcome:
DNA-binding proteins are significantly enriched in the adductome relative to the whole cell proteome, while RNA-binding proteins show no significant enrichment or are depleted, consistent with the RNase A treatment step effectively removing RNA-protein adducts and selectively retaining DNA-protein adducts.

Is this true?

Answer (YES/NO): NO